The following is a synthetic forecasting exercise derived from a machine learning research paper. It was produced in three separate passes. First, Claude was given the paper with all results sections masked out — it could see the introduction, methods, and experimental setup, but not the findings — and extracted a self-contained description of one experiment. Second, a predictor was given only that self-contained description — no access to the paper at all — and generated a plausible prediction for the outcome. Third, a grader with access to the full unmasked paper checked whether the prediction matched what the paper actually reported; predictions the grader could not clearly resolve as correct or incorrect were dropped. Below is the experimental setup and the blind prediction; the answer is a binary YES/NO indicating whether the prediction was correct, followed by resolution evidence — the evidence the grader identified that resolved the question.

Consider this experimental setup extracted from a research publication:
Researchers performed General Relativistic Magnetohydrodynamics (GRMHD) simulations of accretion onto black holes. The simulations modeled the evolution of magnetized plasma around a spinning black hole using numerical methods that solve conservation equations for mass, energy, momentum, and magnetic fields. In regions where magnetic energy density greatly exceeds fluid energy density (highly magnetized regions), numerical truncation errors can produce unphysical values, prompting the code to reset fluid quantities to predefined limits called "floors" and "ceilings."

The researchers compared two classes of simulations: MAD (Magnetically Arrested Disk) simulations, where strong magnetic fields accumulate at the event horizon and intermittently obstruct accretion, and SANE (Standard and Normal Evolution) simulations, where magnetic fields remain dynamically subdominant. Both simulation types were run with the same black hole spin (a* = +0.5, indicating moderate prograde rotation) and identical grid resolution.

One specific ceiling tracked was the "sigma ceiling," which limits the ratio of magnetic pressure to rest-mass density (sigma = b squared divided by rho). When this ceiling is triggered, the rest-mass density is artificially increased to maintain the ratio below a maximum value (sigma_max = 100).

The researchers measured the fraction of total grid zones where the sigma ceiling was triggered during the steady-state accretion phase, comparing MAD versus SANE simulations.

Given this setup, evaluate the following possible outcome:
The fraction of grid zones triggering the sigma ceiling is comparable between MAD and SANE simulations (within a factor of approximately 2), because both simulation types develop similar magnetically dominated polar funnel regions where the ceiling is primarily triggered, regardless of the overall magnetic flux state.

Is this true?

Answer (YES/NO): NO